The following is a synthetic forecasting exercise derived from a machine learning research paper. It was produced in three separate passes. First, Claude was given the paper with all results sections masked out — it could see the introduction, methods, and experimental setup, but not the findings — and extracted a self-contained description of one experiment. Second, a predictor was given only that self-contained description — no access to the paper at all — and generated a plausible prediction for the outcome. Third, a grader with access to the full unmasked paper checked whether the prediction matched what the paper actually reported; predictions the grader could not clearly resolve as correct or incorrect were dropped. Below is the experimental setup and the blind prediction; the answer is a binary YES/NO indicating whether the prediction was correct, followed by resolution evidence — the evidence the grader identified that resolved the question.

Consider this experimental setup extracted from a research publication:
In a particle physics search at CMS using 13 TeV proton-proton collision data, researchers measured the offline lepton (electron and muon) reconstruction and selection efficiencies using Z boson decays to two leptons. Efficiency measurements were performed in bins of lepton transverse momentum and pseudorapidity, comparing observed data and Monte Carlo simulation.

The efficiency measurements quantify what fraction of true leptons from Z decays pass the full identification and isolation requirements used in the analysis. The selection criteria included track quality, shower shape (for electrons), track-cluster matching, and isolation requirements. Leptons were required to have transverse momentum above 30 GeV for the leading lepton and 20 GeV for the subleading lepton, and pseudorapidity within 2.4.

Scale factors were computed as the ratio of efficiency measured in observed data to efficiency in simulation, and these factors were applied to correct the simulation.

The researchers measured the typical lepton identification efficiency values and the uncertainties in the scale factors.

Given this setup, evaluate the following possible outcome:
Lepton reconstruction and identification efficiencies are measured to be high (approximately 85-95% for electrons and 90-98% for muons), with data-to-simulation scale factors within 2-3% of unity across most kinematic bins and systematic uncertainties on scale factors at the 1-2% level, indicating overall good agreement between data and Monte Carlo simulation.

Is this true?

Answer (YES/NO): NO